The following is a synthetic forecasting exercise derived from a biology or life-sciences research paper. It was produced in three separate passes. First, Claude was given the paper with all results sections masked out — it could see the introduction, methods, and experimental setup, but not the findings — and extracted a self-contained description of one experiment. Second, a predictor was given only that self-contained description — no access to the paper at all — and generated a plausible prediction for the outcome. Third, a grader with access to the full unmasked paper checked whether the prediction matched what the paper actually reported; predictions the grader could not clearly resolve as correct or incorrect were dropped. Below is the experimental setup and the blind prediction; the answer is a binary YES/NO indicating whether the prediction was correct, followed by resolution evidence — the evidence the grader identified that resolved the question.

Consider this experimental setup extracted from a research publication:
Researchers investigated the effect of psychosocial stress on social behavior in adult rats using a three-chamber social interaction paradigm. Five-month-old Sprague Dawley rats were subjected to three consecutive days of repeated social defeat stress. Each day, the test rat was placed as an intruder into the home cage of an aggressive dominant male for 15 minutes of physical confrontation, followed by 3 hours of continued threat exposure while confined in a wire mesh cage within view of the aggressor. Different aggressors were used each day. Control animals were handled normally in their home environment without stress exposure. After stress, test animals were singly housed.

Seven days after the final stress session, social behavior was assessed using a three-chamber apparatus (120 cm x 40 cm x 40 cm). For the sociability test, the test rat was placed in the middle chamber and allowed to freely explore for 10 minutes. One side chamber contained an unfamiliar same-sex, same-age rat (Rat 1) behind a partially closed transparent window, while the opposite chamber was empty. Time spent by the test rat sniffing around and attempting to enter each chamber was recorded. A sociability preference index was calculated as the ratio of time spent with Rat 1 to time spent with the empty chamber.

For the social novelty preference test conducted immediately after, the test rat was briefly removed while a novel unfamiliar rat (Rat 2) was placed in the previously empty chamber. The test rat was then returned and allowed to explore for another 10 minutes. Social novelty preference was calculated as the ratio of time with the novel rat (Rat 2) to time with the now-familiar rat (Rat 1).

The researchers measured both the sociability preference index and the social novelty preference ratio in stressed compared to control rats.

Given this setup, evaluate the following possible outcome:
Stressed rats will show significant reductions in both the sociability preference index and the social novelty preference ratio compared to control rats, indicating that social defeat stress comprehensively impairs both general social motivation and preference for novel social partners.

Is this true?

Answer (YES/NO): YES